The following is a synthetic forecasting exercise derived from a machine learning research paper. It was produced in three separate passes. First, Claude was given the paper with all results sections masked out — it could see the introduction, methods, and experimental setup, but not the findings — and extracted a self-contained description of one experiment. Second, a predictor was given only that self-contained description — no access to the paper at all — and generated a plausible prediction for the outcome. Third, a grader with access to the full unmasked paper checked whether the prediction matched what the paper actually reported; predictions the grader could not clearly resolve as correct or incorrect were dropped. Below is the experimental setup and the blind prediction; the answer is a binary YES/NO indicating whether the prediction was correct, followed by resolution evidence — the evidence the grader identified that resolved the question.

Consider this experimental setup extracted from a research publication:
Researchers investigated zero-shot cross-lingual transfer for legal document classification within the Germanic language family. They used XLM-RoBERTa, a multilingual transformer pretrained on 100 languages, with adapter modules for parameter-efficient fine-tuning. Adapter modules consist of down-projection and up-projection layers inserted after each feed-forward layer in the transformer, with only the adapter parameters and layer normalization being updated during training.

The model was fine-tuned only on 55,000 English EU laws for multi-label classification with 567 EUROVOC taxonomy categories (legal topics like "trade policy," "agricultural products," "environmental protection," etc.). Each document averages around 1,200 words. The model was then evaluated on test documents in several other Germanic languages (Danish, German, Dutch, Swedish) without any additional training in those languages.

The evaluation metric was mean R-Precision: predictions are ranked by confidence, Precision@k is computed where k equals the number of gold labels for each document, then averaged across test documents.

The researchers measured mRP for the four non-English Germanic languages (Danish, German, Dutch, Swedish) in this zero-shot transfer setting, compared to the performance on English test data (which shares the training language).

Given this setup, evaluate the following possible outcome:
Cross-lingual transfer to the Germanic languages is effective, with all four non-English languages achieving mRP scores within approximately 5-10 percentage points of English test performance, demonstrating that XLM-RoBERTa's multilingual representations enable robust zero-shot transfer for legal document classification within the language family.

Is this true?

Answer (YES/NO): YES